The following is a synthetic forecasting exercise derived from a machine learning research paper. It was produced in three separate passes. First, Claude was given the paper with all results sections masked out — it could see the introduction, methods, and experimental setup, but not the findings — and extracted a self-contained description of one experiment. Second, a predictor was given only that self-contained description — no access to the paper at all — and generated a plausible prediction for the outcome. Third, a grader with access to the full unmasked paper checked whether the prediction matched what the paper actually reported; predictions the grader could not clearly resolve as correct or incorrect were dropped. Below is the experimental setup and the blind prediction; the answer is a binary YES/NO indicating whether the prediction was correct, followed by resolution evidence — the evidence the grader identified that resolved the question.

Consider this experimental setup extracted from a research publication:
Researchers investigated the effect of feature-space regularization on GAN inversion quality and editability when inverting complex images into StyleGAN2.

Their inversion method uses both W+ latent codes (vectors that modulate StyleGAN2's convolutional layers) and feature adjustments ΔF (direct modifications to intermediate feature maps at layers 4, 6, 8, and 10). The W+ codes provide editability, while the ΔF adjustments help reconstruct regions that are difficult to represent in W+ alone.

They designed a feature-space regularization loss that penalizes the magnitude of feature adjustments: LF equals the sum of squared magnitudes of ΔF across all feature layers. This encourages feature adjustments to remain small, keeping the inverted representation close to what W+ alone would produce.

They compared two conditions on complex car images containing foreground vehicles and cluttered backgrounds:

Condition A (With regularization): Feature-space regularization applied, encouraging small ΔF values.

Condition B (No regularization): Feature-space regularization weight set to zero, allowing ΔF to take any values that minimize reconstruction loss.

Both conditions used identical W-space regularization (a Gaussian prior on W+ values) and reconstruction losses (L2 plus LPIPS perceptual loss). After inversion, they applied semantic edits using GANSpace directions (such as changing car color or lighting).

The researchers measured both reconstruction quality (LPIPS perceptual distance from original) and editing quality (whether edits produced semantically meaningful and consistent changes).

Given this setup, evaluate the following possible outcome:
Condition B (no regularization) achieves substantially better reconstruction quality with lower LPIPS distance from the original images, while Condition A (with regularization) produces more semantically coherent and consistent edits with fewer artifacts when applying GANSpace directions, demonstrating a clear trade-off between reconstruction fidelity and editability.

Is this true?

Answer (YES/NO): NO